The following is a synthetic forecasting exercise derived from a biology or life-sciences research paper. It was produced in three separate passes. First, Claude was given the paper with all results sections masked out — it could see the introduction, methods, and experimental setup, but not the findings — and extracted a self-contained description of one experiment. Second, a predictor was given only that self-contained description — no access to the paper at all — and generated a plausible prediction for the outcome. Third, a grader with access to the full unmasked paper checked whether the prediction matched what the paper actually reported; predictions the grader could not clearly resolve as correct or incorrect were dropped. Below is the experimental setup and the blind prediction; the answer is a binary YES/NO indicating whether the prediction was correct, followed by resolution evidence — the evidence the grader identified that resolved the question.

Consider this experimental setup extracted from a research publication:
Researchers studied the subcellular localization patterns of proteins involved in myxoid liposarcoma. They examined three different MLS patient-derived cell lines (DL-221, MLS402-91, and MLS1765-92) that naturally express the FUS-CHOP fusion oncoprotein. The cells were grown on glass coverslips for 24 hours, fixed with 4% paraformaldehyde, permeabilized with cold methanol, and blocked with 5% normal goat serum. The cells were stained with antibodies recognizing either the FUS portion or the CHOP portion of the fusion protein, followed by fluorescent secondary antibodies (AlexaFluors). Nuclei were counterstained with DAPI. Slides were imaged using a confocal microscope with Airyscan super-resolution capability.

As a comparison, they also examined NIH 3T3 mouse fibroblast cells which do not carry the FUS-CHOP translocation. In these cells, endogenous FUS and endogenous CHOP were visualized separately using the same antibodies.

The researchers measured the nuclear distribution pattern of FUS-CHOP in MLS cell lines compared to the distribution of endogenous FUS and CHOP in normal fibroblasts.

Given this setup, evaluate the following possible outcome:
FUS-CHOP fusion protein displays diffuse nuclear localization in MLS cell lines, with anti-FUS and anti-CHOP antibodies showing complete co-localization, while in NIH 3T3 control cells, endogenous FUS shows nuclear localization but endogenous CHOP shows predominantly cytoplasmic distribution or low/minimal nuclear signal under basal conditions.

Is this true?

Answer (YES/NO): NO